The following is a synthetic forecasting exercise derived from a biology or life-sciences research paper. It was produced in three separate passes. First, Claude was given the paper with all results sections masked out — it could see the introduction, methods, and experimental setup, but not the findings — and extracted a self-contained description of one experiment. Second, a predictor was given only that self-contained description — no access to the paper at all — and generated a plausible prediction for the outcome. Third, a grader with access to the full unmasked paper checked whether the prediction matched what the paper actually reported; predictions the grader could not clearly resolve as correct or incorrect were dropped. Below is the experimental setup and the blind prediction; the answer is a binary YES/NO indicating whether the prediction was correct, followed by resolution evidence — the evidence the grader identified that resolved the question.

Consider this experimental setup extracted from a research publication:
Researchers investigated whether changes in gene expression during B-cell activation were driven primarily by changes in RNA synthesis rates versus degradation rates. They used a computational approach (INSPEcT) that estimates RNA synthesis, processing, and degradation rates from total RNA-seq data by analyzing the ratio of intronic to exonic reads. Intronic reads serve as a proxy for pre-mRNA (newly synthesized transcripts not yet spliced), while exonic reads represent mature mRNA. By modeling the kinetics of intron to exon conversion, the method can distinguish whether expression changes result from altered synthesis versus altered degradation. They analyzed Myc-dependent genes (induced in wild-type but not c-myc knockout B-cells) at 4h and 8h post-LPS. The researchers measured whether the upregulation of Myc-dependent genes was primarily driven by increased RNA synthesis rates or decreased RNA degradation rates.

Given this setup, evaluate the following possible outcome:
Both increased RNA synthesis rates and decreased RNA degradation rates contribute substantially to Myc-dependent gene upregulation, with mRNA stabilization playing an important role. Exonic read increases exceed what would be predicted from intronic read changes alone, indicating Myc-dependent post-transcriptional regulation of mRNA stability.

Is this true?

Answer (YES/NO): NO